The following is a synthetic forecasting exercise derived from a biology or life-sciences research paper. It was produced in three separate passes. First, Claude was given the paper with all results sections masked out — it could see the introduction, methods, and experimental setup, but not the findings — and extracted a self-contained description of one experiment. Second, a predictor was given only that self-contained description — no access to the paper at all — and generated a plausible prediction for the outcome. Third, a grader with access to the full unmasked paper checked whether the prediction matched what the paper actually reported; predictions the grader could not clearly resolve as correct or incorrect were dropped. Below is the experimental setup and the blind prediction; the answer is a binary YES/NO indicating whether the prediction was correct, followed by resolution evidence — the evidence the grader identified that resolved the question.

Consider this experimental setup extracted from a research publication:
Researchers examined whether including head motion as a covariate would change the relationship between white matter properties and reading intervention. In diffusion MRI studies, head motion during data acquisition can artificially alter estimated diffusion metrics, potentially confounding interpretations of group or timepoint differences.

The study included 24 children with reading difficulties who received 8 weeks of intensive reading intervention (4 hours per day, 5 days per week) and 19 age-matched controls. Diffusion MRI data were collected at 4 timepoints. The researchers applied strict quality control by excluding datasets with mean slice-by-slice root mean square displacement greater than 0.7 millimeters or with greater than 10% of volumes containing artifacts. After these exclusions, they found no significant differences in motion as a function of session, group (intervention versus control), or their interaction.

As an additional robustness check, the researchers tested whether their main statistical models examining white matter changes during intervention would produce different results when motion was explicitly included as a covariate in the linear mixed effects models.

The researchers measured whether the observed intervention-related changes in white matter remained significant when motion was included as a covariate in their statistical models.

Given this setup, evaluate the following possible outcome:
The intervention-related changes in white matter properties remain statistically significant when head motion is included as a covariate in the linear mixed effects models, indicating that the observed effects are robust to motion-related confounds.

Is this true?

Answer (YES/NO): YES